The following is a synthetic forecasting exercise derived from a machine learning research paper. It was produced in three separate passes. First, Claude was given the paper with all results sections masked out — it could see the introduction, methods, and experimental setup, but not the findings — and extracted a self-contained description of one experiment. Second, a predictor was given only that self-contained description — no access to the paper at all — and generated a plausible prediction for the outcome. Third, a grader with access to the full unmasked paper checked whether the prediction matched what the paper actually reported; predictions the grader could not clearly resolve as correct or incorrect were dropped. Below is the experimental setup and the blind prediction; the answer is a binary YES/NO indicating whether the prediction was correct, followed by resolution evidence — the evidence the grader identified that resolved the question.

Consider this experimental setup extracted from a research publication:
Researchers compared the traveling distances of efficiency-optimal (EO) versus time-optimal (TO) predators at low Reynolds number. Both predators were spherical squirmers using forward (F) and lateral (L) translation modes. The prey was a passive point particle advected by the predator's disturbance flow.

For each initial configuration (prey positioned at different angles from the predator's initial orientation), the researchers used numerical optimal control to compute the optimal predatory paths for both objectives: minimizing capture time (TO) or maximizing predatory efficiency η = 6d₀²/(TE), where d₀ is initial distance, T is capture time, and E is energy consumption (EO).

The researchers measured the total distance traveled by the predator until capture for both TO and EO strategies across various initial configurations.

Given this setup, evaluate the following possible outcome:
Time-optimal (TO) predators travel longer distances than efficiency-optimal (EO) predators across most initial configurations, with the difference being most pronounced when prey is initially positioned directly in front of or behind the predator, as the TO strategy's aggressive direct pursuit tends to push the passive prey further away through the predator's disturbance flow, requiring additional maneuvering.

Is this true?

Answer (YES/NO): NO